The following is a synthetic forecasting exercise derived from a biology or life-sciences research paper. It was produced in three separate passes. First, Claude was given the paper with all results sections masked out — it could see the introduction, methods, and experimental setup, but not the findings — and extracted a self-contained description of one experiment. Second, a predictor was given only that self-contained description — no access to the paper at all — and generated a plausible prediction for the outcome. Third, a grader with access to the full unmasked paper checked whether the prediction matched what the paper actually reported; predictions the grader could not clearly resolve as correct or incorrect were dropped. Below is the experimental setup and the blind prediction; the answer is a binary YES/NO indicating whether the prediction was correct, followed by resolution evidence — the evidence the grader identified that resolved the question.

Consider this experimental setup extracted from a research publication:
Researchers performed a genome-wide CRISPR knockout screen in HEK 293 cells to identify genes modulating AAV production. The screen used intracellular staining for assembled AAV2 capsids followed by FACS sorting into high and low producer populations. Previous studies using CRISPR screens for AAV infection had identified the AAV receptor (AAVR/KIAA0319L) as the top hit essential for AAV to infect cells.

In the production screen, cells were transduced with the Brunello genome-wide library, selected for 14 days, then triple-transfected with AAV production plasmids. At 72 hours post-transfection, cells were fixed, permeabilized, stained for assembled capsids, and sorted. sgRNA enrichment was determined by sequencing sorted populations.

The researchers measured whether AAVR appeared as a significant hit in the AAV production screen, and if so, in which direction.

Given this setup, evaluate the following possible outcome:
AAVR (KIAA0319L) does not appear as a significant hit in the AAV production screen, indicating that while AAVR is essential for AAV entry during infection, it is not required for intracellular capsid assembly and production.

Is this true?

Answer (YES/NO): NO